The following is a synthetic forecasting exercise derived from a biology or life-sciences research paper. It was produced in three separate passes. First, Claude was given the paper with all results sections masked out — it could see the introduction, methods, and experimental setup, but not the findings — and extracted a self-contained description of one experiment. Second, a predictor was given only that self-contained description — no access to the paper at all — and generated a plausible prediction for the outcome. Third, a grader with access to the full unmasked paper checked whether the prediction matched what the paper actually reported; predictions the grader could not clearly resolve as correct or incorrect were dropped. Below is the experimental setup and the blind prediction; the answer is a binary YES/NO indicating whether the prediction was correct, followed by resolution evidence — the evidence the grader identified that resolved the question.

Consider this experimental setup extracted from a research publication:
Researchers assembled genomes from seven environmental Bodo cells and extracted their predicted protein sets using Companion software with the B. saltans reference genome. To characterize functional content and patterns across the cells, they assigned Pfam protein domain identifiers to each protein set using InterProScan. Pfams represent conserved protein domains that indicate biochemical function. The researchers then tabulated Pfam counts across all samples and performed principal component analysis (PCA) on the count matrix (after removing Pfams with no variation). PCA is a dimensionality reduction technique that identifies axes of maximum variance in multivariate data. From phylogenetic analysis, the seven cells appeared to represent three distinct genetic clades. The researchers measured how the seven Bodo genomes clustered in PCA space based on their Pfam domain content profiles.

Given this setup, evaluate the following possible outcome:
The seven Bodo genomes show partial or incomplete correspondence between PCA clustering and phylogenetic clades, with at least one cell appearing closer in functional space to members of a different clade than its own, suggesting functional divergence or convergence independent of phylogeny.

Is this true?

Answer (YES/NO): NO